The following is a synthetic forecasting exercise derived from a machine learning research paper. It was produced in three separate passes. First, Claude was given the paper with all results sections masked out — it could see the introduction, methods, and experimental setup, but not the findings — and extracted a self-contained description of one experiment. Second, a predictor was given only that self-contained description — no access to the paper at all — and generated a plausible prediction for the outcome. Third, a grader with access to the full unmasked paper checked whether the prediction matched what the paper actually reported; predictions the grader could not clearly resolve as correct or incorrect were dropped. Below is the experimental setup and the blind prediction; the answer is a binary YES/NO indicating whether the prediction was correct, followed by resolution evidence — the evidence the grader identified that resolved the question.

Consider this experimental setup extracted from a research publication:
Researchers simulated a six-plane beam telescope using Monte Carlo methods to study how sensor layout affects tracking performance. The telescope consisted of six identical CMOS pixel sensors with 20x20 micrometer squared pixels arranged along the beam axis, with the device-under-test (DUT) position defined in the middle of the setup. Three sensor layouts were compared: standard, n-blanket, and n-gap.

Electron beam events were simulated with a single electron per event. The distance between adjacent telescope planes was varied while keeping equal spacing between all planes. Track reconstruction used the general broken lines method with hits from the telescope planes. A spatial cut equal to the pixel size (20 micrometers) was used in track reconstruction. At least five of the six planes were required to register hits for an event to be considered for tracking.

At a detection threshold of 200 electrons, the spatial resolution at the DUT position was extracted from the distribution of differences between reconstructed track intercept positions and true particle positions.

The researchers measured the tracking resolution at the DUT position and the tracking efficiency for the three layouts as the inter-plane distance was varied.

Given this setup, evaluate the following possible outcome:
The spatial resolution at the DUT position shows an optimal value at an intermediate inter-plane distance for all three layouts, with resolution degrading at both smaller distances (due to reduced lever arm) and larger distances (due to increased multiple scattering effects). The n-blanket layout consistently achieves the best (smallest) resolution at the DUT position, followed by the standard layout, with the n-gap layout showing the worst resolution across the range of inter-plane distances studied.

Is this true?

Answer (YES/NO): NO